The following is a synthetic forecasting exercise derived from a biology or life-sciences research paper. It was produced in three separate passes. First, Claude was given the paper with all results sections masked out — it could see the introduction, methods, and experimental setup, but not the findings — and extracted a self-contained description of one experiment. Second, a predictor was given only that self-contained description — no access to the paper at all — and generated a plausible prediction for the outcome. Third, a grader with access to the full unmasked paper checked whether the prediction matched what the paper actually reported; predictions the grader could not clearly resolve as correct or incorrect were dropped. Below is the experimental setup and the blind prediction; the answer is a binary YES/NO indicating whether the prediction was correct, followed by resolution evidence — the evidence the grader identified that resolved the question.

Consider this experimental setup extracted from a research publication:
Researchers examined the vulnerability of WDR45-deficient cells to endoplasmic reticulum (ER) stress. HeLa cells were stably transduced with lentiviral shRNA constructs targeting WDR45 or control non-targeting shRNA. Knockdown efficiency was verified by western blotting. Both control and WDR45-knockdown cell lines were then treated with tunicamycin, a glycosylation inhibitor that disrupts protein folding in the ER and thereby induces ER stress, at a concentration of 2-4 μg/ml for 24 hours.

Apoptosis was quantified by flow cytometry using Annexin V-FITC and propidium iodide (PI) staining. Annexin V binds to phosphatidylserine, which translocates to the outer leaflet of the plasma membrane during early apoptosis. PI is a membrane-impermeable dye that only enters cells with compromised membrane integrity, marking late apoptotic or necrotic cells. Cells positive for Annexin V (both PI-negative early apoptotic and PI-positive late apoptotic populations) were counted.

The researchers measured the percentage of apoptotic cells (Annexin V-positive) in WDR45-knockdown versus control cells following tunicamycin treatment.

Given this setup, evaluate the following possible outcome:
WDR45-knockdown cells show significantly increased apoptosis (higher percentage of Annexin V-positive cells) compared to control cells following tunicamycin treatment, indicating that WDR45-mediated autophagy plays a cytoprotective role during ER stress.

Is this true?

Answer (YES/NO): YES